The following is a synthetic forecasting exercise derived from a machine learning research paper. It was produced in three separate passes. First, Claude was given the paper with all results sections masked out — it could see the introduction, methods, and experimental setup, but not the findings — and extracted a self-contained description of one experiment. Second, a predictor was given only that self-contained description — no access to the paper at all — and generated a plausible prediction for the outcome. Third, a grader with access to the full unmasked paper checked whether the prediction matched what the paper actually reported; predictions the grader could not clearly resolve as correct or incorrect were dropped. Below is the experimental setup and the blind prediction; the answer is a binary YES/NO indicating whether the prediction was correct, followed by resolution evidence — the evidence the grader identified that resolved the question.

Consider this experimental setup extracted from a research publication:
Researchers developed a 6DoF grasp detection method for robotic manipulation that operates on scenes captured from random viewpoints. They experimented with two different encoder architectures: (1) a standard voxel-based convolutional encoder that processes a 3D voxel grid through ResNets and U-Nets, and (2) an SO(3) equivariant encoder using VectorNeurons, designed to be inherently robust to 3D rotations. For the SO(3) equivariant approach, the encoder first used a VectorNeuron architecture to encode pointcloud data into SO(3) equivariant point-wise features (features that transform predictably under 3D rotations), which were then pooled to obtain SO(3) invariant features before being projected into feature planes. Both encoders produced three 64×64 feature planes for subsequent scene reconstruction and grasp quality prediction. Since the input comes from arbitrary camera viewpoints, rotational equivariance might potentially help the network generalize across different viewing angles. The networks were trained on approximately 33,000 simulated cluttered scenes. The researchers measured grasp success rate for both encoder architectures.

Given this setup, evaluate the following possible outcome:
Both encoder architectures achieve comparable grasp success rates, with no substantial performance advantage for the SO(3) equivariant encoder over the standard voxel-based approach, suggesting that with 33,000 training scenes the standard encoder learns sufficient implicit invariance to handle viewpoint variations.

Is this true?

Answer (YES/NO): NO